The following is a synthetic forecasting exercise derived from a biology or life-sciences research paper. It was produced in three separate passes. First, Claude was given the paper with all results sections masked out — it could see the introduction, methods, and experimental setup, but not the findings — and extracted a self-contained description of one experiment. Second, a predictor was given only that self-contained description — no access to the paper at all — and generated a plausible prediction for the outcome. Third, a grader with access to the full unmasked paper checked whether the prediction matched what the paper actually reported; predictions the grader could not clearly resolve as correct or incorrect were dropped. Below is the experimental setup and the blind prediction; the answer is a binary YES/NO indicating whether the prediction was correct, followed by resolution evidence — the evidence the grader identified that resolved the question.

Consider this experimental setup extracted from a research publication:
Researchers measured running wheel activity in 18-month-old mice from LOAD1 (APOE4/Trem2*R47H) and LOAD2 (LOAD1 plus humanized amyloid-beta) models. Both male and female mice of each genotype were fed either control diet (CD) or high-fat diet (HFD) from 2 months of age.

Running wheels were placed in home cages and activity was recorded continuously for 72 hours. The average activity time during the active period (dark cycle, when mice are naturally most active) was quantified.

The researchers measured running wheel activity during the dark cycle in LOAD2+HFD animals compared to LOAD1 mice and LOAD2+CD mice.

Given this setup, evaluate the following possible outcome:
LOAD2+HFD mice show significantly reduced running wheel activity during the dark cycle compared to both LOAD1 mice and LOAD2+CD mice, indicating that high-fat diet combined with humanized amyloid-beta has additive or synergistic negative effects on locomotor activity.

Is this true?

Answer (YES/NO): YES